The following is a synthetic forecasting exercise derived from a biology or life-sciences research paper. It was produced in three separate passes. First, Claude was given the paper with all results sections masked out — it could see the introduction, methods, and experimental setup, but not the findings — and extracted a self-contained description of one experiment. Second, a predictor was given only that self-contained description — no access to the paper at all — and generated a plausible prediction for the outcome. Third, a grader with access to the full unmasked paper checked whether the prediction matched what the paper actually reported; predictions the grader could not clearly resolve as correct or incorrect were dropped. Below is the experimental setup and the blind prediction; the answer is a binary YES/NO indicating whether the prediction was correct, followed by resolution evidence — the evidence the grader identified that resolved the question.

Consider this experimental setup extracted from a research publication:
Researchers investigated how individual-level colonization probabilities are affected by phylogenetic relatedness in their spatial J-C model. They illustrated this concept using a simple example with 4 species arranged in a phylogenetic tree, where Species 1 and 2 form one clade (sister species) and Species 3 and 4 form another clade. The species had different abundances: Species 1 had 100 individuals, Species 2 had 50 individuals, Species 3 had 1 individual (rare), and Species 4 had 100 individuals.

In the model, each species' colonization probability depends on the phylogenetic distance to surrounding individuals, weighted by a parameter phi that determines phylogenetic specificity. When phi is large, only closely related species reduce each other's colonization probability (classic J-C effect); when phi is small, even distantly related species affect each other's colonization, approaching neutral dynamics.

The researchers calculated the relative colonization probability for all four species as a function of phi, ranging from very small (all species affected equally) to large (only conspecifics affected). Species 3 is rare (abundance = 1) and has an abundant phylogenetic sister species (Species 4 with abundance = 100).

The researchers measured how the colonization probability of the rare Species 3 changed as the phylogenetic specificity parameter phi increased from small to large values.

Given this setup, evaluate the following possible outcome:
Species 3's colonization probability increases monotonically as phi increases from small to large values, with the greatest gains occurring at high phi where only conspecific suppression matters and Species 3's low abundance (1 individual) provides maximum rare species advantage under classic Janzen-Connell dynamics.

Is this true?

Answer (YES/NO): YES